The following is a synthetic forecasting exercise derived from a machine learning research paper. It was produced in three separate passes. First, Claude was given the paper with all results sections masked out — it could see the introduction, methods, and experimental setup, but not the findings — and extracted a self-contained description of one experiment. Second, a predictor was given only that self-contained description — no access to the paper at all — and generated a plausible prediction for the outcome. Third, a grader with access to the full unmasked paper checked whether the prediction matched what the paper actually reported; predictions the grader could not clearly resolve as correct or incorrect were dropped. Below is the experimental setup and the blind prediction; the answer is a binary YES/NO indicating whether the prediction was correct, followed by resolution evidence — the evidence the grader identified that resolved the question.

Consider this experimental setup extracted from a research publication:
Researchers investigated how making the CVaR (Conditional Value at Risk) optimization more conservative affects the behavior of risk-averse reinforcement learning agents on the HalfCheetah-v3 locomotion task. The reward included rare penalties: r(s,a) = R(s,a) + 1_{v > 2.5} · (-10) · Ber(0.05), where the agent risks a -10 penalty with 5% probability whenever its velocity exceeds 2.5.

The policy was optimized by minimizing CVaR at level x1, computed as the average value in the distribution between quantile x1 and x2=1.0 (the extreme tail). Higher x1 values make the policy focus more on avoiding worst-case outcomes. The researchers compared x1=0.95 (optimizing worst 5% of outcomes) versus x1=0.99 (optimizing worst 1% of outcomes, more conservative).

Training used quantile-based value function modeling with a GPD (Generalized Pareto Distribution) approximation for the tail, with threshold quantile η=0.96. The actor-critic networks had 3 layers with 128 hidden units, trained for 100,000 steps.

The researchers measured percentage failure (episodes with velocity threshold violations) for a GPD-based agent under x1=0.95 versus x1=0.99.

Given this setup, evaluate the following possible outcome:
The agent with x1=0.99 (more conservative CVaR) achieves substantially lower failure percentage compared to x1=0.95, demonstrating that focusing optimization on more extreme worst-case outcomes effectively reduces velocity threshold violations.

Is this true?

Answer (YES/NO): YES